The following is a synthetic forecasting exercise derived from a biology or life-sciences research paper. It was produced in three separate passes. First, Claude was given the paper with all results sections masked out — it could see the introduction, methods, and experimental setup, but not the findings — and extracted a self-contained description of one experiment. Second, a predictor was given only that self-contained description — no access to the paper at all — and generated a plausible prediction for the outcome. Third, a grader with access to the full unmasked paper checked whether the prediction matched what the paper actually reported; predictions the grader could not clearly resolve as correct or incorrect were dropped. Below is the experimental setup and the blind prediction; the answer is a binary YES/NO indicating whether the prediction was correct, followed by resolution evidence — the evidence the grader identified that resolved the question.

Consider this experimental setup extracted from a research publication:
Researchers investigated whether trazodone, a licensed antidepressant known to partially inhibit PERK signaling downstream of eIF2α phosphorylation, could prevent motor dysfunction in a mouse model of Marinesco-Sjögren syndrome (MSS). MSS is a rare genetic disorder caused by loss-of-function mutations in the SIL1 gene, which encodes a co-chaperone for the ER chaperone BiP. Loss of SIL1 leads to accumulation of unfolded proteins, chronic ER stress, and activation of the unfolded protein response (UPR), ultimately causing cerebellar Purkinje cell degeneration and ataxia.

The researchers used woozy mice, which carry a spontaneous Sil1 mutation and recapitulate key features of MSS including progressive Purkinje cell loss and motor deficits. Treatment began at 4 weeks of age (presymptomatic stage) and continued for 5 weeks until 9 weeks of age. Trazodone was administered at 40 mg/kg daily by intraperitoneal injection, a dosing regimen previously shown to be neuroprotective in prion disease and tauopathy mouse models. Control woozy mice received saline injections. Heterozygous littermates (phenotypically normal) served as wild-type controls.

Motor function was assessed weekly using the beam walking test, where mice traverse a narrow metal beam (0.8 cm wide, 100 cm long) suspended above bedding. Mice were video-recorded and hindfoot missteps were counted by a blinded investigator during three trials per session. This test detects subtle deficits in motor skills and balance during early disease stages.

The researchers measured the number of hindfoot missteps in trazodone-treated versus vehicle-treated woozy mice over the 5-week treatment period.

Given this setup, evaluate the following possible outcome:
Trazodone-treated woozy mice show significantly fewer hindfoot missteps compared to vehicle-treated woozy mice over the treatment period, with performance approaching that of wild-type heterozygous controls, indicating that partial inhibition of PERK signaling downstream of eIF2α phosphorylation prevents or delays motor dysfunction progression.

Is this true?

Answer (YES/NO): NO